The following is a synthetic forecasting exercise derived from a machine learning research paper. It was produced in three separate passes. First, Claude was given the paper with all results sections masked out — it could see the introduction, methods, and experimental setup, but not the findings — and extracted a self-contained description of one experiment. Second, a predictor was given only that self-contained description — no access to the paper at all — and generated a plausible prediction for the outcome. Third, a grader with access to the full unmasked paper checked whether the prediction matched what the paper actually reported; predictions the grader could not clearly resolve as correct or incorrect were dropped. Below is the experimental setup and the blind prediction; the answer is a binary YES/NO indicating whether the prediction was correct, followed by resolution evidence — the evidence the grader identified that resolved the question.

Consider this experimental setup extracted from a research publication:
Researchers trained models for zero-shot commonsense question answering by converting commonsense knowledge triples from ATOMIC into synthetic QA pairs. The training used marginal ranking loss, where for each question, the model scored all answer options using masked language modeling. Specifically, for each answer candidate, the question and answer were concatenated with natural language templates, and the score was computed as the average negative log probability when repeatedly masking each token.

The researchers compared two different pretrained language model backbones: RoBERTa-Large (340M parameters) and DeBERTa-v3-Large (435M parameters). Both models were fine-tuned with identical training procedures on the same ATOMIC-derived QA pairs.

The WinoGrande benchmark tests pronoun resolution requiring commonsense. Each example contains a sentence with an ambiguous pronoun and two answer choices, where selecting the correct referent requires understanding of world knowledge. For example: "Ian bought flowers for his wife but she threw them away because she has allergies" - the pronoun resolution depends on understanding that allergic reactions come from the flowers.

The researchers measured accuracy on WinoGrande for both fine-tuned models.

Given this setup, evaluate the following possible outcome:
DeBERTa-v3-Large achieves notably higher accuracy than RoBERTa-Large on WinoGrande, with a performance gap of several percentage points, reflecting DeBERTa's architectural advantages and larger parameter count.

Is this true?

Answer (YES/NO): NO